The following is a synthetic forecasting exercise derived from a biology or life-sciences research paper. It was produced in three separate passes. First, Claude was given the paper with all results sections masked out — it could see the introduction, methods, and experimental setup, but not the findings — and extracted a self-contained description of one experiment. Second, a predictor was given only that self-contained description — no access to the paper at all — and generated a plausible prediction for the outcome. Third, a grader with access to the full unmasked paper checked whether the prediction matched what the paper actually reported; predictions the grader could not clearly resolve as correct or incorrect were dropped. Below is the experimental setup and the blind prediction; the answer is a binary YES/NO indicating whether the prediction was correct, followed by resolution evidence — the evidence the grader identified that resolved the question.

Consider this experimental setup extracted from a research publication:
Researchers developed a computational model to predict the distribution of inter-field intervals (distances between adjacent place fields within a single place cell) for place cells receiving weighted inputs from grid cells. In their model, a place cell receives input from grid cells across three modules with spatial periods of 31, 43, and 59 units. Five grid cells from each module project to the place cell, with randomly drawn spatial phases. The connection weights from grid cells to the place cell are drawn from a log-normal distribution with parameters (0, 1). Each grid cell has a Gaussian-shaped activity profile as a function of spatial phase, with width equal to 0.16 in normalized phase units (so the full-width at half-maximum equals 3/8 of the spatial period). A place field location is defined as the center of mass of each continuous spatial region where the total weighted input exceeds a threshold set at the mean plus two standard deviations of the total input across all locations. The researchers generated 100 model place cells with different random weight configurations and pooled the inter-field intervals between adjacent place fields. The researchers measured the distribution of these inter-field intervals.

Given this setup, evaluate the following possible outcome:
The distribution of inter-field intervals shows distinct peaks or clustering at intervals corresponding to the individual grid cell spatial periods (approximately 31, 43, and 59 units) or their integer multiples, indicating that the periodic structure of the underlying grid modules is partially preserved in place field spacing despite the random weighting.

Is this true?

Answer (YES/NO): YES